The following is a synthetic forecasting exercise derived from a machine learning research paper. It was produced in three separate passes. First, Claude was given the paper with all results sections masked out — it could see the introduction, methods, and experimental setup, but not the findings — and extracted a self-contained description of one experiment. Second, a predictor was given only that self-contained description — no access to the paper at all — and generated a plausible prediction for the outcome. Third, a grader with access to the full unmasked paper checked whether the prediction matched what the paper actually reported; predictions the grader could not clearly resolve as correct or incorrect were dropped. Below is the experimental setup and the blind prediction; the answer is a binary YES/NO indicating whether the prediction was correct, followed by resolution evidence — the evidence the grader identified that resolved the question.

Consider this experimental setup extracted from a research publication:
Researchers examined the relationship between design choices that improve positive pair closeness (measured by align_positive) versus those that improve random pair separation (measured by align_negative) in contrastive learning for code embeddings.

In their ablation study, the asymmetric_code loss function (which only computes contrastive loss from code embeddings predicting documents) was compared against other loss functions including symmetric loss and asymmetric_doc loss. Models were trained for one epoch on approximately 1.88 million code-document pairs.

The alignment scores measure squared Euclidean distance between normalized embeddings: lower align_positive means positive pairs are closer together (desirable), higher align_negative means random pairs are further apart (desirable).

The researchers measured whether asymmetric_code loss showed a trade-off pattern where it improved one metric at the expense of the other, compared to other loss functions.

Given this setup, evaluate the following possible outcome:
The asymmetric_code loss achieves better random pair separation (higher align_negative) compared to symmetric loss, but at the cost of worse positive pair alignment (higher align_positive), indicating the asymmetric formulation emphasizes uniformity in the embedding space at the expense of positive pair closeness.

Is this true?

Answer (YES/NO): NO